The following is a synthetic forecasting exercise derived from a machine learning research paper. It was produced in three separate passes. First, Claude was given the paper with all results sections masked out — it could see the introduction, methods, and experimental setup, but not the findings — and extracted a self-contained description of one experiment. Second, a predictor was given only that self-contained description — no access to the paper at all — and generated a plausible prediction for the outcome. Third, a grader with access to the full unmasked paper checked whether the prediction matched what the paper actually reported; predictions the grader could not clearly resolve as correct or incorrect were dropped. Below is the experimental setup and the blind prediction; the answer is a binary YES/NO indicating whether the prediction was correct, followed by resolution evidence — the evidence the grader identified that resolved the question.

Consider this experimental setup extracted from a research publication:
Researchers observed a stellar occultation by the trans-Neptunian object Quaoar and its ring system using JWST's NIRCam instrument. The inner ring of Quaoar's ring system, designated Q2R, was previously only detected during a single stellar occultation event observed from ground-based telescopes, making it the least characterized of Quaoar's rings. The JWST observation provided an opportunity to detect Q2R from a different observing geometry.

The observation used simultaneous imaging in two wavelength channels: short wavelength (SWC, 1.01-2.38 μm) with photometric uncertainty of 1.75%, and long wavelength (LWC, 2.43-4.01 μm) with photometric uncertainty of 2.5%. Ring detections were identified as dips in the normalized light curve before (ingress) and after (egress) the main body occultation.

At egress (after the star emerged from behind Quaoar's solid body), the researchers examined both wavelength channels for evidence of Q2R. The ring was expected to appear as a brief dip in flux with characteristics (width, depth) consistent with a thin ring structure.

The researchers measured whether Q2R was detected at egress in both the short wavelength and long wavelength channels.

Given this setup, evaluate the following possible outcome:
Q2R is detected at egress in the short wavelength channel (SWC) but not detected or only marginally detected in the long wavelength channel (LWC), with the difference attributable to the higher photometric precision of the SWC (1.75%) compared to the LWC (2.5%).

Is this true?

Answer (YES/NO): YES